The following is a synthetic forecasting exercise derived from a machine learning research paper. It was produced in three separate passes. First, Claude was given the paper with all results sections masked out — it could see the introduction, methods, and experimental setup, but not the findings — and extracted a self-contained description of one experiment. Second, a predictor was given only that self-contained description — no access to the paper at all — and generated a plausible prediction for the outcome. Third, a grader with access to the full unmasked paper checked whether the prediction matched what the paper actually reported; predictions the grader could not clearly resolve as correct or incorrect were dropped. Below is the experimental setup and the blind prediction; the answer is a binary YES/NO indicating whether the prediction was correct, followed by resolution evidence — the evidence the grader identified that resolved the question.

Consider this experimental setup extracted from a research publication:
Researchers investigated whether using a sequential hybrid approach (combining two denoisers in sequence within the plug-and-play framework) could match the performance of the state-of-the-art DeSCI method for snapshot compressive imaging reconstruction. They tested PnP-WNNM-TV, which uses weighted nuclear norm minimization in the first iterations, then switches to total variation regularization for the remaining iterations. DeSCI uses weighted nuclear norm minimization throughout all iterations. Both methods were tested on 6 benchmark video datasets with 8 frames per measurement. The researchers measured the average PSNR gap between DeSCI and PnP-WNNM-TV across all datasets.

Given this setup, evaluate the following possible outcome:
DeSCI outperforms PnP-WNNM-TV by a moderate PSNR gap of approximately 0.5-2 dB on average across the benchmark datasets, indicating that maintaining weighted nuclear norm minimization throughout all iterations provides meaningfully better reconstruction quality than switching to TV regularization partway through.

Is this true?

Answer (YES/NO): YES